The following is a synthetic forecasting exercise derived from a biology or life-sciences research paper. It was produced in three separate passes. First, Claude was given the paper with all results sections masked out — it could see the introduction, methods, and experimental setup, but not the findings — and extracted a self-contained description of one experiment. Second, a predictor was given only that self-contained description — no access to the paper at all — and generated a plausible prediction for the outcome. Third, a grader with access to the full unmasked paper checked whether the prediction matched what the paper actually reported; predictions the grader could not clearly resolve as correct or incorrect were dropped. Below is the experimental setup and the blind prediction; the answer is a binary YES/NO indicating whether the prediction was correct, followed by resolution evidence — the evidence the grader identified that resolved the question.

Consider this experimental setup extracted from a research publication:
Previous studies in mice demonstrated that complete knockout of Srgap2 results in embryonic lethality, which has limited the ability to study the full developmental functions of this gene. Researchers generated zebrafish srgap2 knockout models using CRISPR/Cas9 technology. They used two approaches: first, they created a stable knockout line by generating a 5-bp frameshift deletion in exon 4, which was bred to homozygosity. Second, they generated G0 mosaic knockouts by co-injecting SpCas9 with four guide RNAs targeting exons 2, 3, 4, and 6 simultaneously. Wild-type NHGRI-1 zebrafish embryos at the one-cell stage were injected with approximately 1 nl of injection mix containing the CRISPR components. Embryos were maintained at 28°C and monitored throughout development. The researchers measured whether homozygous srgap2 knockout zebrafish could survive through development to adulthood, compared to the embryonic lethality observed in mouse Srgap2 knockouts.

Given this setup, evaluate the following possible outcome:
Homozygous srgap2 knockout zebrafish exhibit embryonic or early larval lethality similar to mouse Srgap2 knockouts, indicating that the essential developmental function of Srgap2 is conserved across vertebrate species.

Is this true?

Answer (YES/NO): NO